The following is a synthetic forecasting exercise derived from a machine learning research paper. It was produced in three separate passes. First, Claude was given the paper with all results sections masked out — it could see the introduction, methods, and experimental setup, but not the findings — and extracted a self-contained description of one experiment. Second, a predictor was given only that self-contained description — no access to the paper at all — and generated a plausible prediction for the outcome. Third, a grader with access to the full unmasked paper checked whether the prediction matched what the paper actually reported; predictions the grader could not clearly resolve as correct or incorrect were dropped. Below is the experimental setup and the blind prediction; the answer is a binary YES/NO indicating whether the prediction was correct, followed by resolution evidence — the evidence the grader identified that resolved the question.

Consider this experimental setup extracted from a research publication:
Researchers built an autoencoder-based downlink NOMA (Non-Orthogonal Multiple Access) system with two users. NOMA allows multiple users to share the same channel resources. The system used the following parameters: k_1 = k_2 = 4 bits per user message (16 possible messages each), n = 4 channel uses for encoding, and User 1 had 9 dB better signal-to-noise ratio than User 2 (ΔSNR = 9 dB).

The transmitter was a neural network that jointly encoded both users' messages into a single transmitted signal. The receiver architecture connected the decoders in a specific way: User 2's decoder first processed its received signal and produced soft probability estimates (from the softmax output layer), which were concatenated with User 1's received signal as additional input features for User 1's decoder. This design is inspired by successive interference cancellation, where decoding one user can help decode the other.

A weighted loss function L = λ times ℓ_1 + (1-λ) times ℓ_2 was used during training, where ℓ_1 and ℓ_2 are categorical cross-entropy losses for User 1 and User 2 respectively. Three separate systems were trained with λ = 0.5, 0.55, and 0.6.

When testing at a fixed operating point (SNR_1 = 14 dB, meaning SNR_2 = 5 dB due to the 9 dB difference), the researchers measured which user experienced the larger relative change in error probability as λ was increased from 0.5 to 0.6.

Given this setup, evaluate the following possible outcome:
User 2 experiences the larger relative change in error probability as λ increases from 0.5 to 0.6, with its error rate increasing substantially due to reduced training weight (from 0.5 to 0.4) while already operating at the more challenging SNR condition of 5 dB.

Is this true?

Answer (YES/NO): NO